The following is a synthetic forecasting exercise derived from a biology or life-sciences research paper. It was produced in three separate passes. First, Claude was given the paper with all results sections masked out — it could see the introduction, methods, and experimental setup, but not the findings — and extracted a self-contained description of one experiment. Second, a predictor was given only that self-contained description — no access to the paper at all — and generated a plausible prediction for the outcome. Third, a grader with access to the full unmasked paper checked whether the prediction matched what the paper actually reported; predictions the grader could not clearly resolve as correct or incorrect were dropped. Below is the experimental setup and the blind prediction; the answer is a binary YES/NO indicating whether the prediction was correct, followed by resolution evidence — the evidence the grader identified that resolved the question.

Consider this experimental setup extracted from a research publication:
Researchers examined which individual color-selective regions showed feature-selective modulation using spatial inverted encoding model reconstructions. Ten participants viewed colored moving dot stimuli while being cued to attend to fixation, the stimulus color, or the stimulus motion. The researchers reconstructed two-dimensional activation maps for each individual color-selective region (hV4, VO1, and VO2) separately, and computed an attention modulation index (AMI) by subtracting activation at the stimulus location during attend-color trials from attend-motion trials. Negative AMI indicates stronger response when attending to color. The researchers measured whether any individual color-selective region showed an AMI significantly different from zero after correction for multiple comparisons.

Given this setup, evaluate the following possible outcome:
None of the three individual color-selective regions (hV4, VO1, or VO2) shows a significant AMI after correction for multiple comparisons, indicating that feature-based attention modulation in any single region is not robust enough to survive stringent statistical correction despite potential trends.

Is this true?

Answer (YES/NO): NO